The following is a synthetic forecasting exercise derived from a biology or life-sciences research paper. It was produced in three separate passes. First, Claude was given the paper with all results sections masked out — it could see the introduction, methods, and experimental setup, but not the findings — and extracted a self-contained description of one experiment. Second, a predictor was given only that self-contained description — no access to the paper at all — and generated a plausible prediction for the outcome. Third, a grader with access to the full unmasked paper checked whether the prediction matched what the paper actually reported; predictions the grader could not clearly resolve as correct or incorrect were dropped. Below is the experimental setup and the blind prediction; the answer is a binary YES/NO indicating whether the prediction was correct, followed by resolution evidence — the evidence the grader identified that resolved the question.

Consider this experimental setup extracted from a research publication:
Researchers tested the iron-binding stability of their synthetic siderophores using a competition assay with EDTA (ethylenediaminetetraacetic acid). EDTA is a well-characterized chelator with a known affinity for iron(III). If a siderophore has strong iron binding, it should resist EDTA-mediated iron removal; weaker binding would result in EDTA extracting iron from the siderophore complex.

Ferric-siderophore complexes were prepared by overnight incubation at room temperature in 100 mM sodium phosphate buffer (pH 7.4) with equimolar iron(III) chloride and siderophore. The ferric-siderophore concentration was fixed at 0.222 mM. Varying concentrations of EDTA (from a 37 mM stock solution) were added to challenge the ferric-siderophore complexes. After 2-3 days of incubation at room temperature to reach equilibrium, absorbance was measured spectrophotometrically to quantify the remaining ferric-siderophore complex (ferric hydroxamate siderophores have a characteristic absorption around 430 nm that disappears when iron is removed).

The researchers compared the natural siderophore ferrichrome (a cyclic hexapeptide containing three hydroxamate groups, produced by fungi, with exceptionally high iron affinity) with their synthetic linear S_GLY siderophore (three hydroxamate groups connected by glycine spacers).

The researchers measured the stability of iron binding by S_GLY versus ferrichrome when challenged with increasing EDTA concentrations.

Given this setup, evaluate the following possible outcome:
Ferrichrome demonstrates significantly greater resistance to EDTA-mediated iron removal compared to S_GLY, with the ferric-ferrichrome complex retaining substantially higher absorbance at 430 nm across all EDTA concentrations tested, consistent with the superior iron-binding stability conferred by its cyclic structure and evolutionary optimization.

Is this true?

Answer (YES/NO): YES